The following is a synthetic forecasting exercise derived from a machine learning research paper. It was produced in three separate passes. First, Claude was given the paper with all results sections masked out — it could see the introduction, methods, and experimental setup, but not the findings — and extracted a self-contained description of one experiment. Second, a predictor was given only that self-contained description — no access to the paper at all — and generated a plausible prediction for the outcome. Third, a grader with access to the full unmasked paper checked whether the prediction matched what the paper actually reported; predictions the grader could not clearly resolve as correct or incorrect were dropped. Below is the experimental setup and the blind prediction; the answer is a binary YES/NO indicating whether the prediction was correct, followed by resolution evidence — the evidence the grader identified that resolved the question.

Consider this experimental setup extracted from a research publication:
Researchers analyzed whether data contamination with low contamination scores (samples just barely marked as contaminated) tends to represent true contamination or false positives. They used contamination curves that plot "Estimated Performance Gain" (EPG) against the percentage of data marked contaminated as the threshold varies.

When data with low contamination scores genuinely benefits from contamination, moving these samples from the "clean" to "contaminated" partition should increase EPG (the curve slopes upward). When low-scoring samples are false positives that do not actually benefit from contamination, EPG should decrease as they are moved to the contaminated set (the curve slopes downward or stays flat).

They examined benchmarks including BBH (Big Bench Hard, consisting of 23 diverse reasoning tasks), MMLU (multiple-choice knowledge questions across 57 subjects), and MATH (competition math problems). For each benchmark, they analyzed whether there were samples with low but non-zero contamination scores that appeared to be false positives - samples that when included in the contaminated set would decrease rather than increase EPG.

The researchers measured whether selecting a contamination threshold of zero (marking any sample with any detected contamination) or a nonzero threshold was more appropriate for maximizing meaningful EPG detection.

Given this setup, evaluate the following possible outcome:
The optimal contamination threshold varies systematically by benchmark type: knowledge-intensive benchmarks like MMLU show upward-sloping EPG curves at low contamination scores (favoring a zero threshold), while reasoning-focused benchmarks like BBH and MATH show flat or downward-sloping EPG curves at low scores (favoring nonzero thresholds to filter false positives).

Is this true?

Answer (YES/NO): NO